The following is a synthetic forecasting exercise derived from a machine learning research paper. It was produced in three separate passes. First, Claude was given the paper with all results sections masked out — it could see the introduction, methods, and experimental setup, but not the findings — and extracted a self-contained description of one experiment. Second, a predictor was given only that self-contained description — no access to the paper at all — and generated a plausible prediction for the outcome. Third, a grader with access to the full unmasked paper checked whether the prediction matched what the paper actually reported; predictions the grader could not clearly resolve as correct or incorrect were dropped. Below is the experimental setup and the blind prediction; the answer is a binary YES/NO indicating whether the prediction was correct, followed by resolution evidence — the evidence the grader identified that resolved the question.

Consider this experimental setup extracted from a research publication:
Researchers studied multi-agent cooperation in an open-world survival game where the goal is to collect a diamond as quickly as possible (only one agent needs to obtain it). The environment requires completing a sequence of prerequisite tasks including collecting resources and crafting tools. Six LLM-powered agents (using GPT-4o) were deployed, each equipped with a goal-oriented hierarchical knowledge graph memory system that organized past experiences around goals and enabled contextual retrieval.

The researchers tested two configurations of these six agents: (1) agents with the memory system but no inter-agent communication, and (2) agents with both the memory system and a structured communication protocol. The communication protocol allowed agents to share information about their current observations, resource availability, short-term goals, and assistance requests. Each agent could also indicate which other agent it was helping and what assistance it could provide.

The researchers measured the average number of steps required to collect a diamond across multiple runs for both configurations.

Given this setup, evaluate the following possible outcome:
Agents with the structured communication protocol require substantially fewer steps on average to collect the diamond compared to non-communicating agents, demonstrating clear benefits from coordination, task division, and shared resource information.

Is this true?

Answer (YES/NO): YES